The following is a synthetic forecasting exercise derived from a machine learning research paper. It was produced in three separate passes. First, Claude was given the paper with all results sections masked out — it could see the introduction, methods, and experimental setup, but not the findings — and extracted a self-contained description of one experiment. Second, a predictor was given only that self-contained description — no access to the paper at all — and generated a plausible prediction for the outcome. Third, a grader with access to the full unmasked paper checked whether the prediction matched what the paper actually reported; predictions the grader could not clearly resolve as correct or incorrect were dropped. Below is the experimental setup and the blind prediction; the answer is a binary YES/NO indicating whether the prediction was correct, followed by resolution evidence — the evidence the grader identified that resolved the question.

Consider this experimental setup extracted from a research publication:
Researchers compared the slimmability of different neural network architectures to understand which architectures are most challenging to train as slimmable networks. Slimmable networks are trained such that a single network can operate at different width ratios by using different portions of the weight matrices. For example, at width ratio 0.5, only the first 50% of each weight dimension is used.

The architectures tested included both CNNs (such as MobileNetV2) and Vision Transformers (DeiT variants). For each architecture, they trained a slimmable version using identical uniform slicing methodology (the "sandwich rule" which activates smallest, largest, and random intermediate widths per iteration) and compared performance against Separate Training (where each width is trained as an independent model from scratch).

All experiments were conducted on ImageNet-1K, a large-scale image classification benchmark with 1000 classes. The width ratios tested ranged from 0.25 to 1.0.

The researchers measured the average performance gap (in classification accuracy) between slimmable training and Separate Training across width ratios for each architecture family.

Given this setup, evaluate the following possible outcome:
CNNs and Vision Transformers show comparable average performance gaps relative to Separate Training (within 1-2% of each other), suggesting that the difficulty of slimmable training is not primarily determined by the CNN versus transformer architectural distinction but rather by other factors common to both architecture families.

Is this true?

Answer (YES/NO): NO